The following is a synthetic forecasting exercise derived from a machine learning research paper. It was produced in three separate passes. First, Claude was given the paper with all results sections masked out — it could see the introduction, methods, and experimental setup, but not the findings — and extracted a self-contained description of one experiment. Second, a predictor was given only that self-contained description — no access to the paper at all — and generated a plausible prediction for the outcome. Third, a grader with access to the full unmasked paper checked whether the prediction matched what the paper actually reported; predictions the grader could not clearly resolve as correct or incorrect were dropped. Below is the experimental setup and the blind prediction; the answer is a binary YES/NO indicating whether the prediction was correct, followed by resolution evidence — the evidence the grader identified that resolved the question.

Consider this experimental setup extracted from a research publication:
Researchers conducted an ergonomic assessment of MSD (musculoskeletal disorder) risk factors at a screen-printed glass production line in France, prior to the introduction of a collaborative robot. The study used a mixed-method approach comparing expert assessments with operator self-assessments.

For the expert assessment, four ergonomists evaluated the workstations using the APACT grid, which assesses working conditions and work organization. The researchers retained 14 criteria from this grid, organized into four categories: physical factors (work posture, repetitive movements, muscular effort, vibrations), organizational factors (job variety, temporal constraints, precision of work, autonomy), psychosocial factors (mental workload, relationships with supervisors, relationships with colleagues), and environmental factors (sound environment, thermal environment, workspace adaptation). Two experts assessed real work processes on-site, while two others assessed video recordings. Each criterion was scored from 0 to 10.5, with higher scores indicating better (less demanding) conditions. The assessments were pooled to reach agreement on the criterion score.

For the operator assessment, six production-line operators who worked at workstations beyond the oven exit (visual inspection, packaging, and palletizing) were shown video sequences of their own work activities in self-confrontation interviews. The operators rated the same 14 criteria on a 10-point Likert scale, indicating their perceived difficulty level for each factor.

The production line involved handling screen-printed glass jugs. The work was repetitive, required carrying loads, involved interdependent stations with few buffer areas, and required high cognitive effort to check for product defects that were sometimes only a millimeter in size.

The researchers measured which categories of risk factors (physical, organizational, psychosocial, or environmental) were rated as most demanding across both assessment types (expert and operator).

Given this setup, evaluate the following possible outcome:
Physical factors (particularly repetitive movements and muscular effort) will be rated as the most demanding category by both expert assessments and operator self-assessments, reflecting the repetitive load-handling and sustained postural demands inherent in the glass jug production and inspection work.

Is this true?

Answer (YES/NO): NO